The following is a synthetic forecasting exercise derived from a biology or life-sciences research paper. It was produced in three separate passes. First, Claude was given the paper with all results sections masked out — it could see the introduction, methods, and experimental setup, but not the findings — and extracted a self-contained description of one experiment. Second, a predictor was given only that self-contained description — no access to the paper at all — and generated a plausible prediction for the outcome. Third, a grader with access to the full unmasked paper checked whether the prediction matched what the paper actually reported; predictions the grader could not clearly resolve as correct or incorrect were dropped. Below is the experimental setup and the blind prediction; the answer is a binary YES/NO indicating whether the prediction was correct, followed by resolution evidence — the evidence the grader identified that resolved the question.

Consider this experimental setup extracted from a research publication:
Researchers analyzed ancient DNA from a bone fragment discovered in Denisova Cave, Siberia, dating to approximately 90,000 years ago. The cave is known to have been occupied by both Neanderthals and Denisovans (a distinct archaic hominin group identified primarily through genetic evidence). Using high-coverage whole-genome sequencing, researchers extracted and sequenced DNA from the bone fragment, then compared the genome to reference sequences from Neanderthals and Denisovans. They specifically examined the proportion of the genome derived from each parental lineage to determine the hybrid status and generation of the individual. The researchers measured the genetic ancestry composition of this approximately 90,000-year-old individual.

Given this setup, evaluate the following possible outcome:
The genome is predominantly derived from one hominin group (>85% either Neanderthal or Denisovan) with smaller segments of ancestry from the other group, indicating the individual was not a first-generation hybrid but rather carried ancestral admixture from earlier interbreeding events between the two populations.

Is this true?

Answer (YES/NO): NO